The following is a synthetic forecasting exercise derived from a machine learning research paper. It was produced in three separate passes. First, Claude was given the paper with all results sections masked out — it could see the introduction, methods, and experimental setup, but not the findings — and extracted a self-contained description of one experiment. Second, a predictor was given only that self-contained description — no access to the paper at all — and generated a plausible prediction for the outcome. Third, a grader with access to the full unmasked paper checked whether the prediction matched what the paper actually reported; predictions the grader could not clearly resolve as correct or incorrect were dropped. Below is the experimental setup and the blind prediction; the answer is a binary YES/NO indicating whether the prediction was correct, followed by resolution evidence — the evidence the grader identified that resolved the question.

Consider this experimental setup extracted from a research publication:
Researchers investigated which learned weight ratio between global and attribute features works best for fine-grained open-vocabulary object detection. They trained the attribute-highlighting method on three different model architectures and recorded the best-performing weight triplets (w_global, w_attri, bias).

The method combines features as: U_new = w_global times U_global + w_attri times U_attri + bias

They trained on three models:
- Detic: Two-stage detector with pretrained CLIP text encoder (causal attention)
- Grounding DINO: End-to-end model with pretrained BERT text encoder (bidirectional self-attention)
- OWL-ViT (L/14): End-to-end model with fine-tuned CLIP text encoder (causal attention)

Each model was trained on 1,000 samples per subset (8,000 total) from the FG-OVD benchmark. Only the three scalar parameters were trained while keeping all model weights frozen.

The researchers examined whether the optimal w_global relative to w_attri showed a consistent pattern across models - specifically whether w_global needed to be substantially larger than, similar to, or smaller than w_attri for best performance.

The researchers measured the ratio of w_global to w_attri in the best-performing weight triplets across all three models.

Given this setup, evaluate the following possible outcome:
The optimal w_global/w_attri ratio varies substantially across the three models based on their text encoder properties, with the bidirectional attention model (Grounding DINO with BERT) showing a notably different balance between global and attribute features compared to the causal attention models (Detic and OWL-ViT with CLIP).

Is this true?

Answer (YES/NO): NO